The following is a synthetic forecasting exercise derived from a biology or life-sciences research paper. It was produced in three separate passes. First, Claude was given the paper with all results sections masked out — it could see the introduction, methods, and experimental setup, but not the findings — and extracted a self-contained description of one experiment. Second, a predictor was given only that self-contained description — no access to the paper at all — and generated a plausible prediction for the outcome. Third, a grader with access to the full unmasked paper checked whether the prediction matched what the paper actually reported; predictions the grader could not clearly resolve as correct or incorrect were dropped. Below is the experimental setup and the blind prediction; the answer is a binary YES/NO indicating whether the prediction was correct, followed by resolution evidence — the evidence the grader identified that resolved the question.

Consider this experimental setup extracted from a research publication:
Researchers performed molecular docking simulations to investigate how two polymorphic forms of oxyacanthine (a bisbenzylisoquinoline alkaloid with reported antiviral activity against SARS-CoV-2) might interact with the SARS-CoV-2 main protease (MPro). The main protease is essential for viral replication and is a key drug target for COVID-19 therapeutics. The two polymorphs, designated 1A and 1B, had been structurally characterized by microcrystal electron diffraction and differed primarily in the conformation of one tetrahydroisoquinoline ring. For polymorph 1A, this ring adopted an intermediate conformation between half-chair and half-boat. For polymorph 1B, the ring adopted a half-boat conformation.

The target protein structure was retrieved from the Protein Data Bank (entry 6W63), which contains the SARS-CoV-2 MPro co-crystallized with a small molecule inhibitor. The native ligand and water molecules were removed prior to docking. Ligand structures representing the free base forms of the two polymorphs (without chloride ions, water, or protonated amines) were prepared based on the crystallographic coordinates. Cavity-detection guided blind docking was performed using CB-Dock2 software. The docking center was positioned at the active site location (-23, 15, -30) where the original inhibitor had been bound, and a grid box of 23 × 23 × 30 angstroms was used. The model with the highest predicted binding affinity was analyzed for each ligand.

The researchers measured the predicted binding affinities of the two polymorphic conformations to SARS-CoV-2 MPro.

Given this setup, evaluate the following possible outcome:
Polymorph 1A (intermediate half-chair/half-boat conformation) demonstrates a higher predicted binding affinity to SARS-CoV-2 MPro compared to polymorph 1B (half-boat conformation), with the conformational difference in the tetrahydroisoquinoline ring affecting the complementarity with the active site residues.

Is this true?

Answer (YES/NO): NO